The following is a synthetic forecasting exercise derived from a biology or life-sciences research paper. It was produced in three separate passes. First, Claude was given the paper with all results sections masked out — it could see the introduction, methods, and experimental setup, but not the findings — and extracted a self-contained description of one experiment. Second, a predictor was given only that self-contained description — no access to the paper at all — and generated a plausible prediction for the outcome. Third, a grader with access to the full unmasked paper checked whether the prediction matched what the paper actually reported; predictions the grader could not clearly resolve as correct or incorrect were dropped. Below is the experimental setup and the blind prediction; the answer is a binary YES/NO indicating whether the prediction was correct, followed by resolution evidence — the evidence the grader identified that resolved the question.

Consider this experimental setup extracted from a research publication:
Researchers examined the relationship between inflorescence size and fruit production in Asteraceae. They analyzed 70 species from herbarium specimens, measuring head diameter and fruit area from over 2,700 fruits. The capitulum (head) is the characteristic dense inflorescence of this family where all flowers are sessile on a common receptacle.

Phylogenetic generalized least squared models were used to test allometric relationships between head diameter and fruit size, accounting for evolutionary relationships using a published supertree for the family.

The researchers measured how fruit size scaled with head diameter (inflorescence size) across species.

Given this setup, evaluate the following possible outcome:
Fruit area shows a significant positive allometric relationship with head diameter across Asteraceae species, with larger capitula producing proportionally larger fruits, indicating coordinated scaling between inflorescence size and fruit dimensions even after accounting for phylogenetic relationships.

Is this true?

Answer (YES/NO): YES